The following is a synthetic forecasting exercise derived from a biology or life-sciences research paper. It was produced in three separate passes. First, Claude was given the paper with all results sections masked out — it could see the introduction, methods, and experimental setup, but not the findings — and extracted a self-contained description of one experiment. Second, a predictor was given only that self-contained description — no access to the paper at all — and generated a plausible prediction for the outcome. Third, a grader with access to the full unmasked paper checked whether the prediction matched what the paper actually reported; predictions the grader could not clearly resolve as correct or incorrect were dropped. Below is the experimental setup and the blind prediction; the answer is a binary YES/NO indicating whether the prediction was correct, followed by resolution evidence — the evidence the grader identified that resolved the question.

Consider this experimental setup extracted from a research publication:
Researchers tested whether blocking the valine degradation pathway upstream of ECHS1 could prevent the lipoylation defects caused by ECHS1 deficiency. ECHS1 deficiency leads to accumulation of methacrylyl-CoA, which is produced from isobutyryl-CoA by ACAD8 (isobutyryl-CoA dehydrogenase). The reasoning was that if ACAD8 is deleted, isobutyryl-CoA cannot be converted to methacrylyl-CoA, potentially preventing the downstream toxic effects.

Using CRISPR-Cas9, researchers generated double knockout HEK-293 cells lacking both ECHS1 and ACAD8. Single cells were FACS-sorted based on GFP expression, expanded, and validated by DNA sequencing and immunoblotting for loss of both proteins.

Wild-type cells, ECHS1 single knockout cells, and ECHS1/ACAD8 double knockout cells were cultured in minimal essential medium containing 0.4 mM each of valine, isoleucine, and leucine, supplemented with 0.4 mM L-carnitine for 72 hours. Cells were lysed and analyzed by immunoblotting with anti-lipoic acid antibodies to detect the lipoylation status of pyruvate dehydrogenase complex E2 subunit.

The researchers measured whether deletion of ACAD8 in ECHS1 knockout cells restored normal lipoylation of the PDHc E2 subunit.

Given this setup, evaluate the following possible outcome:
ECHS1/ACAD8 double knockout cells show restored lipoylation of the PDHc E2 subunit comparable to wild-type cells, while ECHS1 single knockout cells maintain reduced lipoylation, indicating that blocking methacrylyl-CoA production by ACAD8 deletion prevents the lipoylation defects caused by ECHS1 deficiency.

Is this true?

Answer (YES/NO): NO